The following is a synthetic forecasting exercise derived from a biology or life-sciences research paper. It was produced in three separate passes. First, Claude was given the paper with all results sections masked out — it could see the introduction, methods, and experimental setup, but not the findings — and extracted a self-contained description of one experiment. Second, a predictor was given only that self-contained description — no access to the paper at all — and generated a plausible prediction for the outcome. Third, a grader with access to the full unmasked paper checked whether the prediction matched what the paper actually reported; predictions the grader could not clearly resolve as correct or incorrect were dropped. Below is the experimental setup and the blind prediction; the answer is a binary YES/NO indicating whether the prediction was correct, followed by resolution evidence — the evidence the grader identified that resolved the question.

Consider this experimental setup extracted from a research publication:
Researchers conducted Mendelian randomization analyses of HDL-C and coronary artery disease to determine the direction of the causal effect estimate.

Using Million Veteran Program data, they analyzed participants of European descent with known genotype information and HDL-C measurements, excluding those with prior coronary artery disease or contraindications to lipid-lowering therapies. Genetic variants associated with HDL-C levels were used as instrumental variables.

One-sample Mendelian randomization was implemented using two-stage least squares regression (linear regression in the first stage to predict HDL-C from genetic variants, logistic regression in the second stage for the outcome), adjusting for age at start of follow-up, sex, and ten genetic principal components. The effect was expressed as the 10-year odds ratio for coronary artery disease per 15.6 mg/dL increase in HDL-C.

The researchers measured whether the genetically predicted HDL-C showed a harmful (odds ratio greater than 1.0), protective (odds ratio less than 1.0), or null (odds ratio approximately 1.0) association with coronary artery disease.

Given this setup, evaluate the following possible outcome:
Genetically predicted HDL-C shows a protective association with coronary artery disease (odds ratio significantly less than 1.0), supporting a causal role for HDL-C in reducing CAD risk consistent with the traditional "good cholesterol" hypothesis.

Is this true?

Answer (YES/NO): YES